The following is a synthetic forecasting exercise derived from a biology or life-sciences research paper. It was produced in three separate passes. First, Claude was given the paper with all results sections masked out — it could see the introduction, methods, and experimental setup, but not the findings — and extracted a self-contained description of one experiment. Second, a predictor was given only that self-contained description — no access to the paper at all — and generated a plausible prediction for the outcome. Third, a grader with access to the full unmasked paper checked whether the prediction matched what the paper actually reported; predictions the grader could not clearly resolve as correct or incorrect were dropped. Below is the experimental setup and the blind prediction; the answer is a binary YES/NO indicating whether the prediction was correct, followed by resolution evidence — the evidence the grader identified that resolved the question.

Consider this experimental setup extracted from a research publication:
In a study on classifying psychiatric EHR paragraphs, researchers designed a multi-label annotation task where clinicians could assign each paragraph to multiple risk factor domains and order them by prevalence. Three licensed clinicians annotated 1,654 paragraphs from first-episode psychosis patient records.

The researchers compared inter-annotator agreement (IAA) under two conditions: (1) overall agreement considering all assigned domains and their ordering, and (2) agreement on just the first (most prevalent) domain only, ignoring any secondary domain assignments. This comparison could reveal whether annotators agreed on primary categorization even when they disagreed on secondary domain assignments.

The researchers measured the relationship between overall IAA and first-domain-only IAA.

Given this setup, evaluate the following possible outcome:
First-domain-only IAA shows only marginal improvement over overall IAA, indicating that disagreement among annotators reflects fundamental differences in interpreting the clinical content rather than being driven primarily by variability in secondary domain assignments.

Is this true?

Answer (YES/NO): YES